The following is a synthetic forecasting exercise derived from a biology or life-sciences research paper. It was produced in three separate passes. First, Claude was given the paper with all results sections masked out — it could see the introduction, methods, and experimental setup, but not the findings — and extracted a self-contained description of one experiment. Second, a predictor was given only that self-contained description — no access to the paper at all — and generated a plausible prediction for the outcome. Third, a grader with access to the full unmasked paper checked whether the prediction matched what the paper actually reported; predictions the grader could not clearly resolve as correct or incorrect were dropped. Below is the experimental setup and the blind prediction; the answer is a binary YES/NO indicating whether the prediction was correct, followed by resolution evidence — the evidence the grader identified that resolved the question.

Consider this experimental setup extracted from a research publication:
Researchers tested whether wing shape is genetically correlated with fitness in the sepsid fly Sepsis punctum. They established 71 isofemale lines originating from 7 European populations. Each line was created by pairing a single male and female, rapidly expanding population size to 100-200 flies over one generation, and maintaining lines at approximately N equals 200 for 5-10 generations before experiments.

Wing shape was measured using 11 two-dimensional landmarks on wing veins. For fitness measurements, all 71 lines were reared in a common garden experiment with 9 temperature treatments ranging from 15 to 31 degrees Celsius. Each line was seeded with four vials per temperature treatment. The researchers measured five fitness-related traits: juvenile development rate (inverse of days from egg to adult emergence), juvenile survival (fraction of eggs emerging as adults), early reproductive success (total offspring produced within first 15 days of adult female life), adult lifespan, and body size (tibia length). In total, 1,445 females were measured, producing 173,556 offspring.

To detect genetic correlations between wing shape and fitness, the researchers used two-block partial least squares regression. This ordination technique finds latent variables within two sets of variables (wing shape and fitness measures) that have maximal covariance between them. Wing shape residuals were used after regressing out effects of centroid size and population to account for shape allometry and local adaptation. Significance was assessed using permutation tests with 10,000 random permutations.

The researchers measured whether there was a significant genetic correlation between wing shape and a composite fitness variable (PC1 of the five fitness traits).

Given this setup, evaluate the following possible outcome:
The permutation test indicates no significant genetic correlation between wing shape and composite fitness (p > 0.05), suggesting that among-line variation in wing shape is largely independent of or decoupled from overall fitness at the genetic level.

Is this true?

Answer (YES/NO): YES